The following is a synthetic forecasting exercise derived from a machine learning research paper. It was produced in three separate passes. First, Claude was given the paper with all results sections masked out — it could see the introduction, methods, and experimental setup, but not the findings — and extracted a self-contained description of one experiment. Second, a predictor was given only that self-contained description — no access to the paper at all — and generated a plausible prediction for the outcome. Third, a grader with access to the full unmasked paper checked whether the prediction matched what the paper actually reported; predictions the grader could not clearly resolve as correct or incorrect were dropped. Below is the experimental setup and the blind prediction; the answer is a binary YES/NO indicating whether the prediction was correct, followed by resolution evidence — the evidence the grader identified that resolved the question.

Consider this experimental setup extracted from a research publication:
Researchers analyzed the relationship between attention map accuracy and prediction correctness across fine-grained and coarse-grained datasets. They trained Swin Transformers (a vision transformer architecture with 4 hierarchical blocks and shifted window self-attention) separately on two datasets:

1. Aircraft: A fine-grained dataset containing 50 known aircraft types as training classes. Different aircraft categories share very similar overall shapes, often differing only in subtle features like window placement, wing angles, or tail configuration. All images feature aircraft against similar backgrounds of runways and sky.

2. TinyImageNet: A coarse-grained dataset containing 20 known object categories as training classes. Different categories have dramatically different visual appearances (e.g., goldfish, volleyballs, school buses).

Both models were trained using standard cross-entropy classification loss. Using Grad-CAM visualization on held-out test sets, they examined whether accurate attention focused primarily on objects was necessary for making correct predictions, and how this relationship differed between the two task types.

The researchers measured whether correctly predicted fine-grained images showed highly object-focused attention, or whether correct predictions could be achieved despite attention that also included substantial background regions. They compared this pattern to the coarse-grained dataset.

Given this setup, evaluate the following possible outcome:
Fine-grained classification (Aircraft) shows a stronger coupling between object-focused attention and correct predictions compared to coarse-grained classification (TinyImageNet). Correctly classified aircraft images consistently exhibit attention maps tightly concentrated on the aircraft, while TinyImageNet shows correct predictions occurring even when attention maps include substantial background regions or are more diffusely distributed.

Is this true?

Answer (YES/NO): NO